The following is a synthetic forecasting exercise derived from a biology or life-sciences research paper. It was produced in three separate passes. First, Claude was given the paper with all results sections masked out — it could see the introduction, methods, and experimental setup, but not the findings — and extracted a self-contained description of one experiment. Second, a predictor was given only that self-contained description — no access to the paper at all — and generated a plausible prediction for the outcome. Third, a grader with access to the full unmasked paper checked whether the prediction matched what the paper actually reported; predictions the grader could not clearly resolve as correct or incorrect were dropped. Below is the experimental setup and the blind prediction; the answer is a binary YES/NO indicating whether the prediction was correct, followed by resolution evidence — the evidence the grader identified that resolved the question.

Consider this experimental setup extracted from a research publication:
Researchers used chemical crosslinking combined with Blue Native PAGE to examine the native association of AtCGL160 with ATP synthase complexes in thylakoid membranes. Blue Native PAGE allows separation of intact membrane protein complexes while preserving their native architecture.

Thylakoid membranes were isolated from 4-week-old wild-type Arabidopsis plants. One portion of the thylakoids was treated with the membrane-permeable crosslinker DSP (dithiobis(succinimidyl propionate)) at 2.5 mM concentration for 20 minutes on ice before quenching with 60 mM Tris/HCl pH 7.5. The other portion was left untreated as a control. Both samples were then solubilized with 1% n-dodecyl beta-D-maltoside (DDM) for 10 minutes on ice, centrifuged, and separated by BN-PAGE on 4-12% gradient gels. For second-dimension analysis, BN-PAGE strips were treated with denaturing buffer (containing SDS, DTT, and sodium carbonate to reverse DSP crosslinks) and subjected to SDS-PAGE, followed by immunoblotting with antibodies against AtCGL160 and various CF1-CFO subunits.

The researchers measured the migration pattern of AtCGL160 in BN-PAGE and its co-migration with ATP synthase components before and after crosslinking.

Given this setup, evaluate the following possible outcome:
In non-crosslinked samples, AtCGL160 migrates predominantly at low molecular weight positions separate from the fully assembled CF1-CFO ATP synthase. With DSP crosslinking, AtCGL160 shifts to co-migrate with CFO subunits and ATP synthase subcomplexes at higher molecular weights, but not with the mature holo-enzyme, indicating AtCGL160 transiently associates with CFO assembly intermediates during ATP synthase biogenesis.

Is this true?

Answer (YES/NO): NO